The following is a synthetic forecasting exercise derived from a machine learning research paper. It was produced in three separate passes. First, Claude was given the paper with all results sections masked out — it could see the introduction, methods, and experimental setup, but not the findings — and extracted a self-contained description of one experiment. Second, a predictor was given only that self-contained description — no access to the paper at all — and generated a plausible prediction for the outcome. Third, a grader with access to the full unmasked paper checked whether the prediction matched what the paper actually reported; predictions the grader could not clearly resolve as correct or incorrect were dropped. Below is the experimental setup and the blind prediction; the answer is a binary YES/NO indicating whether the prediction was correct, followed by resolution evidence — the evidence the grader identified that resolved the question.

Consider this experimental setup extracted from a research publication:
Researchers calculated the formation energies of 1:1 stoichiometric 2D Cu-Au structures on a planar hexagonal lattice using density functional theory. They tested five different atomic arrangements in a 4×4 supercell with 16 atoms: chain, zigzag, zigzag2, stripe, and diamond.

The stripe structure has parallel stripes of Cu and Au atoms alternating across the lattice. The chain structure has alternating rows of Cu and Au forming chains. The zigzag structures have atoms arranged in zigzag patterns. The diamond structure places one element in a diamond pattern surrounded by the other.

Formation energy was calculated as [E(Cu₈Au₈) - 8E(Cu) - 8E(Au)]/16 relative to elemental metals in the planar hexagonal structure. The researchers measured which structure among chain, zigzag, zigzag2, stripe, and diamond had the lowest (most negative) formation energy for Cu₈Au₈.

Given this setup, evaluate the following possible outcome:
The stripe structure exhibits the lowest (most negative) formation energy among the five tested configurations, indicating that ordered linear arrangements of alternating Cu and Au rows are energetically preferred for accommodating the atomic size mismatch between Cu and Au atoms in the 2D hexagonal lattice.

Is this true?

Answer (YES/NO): NO